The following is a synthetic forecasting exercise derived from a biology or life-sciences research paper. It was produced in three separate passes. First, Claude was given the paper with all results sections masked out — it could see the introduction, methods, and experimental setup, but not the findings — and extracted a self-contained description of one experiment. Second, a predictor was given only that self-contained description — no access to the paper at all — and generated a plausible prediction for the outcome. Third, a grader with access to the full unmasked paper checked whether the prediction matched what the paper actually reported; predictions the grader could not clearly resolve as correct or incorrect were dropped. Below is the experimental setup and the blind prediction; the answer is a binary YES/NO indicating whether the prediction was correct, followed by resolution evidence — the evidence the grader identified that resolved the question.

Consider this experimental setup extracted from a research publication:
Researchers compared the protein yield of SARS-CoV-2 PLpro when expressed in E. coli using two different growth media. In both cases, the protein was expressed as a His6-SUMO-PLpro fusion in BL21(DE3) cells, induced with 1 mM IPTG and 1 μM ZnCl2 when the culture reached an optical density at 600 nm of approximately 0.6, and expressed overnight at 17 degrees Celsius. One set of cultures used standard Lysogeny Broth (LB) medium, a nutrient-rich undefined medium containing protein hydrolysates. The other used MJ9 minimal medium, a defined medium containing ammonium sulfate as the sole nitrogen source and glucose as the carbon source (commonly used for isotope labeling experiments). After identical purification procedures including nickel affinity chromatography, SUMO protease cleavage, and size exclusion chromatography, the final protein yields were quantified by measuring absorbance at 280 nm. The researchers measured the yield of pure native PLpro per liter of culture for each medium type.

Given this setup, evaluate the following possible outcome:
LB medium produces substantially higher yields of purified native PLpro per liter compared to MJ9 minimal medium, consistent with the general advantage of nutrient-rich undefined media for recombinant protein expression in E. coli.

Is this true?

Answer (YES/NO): YES